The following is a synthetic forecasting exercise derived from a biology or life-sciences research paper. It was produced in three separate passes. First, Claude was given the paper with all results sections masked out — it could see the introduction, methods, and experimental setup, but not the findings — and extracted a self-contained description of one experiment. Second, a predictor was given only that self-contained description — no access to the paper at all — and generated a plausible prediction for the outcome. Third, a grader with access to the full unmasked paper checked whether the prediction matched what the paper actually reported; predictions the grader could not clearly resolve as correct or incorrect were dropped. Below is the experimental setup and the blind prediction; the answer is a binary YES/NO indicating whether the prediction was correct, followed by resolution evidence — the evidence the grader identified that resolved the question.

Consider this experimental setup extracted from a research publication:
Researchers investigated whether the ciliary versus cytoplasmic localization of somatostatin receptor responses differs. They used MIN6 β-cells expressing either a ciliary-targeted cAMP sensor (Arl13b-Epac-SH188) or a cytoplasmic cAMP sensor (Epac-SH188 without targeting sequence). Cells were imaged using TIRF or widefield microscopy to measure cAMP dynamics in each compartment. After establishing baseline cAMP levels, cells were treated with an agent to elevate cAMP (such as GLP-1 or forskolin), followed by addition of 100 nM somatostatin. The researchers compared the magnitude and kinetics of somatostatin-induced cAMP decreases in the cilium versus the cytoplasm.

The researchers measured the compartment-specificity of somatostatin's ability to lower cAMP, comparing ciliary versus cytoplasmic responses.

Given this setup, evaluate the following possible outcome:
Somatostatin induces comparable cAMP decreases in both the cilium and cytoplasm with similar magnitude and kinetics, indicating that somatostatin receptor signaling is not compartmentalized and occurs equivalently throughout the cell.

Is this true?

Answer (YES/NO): NO